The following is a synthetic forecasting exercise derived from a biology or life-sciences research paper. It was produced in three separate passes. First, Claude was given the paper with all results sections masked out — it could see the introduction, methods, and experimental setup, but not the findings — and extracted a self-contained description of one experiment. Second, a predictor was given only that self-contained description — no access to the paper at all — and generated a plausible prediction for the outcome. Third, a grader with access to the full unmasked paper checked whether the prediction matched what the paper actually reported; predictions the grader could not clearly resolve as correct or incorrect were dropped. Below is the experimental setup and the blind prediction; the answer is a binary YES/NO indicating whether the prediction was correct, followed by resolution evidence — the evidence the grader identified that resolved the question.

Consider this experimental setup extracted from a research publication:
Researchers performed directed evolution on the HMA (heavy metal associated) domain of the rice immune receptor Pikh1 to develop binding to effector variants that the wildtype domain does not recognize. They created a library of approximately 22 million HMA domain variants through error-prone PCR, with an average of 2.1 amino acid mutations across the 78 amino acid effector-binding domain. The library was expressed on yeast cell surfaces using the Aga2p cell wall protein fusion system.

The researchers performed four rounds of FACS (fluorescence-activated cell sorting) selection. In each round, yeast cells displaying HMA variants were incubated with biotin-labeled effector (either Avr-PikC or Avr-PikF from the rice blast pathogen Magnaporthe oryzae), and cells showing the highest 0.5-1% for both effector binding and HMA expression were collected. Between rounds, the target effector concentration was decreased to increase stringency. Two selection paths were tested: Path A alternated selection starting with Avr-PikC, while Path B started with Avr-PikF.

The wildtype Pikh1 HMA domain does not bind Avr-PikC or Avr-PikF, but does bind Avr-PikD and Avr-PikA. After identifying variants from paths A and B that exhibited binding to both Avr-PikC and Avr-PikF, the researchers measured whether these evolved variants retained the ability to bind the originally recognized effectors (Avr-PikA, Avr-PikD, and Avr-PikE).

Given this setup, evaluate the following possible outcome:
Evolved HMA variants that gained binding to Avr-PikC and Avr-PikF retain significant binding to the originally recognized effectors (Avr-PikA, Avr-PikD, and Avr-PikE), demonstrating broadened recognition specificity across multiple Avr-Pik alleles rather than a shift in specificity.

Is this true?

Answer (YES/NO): YES